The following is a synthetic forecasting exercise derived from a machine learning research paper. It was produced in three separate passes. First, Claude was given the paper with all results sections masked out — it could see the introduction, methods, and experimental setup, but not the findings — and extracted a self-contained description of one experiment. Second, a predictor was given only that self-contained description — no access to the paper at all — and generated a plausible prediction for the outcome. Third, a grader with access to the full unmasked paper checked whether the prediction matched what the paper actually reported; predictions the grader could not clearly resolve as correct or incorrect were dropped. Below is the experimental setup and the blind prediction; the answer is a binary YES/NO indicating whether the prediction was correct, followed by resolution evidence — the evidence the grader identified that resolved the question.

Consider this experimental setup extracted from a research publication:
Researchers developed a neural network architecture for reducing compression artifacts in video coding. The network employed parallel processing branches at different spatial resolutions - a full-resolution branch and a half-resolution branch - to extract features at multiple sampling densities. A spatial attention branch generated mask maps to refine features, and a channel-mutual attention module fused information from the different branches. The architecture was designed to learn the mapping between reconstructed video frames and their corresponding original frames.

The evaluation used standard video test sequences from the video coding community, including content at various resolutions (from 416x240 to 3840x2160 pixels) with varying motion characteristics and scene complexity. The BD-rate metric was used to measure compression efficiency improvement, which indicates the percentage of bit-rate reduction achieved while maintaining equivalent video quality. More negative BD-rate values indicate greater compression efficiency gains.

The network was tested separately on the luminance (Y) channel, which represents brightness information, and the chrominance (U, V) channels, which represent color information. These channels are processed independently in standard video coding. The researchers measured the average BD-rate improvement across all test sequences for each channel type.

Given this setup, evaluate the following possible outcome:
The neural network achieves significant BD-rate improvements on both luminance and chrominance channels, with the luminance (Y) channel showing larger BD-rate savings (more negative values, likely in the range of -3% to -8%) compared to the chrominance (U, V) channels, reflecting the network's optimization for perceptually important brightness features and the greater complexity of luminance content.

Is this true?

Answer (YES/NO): NO